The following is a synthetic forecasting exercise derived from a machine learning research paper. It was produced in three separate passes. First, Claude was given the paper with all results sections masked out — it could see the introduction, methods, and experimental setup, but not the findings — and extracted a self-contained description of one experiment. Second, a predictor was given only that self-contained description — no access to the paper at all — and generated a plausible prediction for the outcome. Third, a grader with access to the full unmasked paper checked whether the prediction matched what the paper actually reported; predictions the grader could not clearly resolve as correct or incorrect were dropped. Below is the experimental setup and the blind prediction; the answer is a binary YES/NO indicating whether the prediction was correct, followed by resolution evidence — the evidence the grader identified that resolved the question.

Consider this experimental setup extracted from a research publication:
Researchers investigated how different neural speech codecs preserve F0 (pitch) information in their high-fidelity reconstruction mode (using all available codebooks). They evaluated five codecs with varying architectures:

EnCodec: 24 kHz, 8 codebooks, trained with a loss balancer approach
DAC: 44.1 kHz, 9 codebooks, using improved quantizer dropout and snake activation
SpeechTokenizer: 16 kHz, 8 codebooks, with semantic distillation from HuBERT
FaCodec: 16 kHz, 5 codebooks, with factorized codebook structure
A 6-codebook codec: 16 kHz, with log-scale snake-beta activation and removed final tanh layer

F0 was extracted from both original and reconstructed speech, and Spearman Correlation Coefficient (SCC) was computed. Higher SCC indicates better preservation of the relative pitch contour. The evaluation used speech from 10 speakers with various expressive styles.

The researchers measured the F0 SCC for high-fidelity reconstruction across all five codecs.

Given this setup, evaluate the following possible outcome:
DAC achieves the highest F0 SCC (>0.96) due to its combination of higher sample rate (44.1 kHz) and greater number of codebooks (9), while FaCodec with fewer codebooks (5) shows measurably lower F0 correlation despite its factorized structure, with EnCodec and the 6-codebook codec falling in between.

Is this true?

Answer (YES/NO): NO